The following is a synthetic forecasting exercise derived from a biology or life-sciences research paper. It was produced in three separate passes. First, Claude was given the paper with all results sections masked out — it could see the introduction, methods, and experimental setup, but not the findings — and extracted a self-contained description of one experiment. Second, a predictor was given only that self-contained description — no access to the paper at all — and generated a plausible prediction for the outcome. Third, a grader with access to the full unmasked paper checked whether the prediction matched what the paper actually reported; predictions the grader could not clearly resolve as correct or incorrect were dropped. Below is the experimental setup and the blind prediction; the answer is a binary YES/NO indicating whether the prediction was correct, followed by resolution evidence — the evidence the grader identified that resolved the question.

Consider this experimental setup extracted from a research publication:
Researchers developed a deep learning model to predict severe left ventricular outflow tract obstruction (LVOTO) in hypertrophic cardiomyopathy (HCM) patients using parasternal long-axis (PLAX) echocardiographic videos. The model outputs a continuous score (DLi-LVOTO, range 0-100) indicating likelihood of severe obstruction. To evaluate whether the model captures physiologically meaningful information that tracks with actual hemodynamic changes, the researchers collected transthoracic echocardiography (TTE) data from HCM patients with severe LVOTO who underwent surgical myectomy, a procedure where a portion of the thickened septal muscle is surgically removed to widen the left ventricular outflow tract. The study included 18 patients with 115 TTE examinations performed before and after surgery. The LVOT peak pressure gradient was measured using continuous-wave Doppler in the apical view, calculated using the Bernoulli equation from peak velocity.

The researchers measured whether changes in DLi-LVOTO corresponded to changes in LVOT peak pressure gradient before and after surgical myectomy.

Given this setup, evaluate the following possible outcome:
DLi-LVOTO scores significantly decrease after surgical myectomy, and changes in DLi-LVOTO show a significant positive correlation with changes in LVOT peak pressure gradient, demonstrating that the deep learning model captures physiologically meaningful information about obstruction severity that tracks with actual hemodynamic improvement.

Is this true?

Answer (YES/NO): YES